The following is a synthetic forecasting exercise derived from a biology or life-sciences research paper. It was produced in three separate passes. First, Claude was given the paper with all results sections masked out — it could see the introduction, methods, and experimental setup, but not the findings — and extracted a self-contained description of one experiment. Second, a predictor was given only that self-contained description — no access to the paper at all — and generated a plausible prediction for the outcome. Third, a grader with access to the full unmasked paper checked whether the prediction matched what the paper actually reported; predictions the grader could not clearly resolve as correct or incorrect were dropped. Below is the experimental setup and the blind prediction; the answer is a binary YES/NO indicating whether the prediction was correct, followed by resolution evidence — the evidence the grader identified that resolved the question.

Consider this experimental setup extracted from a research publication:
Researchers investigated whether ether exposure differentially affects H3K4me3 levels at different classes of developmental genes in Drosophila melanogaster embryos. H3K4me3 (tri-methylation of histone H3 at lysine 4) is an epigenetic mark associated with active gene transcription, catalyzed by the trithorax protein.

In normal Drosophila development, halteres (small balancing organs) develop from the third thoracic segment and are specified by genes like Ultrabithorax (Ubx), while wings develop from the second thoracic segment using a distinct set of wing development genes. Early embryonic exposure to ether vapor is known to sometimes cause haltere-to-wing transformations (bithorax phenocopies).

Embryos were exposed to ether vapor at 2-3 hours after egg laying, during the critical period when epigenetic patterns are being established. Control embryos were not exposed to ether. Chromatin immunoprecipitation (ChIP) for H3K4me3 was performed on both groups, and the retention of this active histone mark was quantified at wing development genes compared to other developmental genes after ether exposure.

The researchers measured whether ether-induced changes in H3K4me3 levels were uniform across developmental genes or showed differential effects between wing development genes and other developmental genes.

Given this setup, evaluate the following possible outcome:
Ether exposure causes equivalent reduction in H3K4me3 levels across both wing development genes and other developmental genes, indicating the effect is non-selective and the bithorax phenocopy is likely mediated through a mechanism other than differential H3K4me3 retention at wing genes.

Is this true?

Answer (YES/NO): NO